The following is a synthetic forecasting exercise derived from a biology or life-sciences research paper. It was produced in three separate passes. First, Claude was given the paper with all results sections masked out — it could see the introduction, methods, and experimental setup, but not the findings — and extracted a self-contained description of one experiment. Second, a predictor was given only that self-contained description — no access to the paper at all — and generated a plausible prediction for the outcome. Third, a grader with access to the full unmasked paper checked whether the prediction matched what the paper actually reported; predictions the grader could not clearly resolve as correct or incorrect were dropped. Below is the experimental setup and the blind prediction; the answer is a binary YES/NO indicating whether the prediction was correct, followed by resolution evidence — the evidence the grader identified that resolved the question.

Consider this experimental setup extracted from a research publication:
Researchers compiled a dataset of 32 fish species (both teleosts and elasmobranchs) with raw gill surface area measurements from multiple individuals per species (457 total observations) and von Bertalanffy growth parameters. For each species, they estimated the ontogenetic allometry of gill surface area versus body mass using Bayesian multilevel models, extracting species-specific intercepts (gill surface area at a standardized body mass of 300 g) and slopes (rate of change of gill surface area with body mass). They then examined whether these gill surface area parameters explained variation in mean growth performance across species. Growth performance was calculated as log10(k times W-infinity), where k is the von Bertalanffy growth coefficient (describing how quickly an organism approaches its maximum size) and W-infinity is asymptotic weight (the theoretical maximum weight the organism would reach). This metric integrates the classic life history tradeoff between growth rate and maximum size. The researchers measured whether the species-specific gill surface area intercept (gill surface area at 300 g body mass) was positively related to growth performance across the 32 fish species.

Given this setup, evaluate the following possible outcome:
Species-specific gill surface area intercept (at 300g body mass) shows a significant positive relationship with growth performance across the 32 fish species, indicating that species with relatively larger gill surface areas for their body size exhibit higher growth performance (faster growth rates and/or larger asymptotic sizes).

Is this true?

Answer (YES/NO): NO